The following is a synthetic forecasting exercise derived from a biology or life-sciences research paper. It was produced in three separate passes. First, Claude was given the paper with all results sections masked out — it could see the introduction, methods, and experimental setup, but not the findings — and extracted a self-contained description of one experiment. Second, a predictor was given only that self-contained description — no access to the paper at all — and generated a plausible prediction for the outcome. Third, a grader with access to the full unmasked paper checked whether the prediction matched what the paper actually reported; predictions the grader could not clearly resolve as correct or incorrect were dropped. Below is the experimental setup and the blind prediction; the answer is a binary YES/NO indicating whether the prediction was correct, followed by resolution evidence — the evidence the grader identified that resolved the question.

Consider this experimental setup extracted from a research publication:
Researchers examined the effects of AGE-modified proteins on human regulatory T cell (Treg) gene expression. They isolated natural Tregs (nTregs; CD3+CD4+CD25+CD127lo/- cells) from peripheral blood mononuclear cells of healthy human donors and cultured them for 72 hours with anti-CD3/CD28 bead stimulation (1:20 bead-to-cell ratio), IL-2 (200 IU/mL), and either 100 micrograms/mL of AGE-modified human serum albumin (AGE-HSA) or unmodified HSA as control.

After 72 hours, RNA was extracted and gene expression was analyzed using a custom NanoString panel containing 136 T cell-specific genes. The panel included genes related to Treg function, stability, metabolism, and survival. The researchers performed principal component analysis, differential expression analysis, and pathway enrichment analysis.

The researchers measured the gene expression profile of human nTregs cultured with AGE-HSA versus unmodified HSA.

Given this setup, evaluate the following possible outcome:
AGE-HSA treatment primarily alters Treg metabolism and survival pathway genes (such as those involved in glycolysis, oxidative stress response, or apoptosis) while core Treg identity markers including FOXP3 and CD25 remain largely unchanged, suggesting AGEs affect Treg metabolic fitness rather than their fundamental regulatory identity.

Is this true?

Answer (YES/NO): NO